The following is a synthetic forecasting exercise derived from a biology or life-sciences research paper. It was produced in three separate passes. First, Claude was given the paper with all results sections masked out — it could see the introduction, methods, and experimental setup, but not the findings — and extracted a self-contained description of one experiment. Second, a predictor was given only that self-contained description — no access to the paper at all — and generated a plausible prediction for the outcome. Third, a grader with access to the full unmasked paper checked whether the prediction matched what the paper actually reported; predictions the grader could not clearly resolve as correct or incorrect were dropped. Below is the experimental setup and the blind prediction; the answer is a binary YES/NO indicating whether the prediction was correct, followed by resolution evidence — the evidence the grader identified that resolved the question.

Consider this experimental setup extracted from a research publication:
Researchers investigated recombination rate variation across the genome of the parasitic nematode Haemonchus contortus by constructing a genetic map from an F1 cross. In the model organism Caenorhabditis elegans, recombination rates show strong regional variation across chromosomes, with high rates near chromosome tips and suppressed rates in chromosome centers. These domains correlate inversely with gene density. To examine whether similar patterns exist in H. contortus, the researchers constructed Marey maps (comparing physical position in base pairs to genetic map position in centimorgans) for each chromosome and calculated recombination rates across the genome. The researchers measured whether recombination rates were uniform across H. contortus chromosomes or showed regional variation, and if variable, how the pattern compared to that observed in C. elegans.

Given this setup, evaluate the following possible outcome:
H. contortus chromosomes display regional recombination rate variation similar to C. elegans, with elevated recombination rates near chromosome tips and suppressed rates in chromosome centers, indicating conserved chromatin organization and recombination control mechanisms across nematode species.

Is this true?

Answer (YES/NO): NO